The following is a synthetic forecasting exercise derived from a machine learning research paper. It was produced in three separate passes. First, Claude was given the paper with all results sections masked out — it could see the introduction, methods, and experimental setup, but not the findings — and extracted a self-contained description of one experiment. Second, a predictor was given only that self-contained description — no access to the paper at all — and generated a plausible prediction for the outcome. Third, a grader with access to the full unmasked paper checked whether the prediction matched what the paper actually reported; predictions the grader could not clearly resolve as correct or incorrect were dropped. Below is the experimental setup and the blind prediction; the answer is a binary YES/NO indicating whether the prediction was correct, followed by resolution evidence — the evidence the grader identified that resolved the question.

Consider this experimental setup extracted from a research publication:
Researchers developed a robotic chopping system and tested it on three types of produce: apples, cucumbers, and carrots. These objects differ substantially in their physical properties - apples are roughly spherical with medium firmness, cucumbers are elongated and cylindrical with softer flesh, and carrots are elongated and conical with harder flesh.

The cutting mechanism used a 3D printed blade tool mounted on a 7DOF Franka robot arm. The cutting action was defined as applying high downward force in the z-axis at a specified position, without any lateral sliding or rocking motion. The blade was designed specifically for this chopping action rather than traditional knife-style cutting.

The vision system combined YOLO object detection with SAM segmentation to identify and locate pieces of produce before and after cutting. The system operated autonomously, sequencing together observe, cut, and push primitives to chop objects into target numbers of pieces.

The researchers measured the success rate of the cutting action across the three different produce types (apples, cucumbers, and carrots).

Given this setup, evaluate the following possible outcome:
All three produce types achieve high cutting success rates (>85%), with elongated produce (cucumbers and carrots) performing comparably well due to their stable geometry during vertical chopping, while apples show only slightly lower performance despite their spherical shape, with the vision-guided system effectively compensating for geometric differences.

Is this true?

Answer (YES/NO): NO